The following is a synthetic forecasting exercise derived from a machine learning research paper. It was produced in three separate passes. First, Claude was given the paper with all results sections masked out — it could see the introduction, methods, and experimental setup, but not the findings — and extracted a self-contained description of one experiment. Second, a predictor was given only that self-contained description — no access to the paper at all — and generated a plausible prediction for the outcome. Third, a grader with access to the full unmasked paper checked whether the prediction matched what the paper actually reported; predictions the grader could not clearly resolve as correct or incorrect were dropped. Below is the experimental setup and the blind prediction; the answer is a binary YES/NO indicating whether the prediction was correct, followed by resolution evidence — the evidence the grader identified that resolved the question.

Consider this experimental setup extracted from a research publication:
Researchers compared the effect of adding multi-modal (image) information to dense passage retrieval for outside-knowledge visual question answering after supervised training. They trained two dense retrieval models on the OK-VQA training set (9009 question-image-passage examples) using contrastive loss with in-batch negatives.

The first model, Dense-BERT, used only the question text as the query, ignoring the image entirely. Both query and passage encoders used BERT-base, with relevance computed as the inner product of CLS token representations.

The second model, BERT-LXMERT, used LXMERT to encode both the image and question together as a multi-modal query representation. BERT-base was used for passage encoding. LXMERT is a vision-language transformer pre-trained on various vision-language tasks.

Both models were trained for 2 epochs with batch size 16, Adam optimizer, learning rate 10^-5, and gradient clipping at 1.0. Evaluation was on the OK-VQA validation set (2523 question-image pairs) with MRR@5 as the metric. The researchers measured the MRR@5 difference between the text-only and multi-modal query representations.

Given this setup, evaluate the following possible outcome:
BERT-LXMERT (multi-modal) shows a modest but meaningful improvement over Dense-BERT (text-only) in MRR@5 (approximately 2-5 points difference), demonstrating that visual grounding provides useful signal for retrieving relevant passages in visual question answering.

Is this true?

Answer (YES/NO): NO